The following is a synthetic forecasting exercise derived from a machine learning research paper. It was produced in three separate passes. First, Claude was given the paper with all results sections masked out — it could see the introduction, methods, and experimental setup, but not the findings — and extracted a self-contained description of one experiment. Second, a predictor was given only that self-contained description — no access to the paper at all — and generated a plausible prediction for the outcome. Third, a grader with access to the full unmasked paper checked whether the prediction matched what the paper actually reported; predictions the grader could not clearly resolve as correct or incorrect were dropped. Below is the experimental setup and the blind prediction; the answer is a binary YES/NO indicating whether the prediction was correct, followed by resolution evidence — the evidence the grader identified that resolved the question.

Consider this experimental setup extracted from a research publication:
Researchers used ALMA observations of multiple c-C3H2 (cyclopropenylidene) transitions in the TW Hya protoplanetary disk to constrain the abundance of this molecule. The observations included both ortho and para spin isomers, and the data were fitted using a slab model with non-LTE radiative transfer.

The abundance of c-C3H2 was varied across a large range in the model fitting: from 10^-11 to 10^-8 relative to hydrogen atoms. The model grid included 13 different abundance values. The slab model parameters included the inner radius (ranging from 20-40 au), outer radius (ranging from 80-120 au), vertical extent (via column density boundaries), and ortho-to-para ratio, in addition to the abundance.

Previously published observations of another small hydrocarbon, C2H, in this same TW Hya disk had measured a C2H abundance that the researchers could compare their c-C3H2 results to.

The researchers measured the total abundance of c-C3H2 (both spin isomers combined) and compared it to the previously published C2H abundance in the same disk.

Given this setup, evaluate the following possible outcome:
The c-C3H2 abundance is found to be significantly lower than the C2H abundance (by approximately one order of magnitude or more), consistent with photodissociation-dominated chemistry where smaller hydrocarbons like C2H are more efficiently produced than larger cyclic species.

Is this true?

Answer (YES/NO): YES